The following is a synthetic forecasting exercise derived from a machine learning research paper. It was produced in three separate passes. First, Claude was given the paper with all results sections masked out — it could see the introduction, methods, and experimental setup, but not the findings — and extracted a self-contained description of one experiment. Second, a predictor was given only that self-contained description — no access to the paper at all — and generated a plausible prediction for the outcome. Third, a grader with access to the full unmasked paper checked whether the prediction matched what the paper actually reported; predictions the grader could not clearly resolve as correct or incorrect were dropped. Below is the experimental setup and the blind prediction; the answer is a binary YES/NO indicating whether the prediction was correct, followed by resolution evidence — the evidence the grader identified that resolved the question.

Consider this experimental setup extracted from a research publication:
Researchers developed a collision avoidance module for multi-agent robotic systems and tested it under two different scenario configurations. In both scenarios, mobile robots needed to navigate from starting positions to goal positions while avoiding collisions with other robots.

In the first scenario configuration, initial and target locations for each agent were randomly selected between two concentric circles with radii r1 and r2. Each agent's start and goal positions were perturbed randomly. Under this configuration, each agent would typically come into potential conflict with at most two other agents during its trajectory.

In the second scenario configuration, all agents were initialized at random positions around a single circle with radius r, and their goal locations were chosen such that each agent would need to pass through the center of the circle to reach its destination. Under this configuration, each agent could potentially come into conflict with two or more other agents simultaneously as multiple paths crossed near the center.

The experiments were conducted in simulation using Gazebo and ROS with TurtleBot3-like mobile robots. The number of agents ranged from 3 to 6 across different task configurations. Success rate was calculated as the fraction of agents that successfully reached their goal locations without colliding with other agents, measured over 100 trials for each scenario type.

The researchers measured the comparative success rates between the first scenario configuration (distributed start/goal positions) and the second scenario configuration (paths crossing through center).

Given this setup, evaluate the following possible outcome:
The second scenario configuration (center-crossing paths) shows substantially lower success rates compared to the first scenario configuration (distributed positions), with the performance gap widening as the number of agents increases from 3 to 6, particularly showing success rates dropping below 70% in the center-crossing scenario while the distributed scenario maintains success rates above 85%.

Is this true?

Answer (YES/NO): NO